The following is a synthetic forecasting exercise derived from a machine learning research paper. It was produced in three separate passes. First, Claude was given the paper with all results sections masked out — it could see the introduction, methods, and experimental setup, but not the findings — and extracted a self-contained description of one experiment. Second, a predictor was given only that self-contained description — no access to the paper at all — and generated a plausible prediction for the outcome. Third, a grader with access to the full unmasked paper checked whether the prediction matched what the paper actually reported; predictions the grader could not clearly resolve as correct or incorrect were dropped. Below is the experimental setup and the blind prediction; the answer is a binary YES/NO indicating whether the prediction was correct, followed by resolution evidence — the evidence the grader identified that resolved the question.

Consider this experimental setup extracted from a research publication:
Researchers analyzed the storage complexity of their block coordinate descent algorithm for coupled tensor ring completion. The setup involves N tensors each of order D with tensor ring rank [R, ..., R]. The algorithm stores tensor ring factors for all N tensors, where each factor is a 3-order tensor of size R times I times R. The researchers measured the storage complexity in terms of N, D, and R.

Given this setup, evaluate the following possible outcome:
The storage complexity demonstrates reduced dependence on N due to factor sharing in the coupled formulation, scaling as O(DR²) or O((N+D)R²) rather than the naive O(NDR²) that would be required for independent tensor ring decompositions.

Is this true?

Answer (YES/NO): NO